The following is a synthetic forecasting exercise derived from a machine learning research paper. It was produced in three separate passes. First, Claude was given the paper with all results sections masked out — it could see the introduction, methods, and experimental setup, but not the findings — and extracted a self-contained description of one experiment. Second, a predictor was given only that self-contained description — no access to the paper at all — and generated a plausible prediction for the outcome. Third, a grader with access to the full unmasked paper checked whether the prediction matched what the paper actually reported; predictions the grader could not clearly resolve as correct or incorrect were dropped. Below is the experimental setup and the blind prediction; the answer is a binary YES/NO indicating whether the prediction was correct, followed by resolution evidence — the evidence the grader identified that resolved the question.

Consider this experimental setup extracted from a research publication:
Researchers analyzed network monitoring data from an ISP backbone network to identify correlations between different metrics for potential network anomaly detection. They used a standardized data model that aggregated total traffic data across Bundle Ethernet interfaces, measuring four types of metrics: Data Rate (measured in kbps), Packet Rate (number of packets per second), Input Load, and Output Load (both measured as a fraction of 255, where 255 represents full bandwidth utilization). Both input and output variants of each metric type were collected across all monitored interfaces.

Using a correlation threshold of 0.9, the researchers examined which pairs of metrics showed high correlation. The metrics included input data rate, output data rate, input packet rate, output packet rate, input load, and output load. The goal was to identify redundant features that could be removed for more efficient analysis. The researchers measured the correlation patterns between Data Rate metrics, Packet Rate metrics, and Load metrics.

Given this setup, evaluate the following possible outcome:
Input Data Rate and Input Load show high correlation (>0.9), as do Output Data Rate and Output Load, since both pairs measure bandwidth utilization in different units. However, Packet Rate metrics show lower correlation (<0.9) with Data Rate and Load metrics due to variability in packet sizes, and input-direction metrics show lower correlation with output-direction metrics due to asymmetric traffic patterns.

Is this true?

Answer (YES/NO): NO